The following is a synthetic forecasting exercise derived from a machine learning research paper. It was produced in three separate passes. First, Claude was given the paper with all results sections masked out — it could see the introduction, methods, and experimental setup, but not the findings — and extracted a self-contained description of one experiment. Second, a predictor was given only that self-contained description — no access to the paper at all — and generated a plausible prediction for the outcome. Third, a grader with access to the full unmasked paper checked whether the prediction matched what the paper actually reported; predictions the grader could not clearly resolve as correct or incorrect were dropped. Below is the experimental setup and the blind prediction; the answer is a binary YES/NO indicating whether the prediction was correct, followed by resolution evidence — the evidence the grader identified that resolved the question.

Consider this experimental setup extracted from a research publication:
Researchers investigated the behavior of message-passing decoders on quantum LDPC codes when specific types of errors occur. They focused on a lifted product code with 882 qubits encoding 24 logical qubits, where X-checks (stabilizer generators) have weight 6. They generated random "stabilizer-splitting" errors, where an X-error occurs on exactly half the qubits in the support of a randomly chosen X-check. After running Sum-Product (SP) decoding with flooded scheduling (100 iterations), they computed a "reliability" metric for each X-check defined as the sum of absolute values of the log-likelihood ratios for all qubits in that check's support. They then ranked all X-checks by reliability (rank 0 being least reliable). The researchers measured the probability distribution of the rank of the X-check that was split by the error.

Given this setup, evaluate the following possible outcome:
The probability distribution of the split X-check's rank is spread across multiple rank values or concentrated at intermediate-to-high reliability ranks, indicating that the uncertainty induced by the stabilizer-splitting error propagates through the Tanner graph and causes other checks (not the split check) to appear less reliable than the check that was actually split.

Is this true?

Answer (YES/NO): NO